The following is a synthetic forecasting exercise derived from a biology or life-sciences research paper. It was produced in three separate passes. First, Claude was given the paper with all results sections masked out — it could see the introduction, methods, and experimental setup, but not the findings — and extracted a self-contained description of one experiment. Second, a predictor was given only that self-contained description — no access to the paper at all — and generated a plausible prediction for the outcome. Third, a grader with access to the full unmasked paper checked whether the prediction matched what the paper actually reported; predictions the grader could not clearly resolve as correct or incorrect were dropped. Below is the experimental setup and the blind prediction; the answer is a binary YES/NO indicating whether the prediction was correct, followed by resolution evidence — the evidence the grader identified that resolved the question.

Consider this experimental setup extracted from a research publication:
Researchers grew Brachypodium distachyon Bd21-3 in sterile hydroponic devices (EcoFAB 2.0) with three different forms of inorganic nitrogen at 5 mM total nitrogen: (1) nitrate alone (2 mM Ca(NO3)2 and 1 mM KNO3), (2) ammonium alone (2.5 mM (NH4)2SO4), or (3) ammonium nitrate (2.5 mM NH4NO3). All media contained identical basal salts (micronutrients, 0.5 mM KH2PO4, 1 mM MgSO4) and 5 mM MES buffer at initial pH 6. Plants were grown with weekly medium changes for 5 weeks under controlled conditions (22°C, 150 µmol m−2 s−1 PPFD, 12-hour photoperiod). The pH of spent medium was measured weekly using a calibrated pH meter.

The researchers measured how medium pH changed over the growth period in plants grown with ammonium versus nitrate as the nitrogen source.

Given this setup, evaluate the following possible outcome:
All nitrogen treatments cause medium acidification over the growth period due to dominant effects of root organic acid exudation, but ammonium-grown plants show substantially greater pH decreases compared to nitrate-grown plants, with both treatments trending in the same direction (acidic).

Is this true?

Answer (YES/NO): NO